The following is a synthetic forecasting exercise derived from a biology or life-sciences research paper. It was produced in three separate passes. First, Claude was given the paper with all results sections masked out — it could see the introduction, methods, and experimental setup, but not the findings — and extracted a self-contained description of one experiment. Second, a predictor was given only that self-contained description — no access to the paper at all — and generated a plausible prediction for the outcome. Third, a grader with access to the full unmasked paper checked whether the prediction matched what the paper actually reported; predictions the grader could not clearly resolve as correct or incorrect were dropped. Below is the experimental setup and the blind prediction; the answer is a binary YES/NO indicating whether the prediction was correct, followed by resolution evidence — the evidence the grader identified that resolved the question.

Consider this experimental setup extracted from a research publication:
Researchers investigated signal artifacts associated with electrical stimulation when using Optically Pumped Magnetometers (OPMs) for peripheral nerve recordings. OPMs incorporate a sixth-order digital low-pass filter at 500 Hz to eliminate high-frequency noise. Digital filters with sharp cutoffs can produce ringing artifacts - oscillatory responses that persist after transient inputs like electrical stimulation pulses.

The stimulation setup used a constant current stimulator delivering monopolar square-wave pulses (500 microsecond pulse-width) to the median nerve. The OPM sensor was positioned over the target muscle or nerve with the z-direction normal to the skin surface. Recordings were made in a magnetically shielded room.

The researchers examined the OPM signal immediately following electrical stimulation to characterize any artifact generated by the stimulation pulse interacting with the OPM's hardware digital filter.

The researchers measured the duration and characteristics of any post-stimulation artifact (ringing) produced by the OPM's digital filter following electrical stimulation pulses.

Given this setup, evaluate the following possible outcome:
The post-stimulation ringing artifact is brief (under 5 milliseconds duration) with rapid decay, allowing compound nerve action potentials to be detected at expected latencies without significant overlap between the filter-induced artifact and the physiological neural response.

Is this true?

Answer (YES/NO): NO